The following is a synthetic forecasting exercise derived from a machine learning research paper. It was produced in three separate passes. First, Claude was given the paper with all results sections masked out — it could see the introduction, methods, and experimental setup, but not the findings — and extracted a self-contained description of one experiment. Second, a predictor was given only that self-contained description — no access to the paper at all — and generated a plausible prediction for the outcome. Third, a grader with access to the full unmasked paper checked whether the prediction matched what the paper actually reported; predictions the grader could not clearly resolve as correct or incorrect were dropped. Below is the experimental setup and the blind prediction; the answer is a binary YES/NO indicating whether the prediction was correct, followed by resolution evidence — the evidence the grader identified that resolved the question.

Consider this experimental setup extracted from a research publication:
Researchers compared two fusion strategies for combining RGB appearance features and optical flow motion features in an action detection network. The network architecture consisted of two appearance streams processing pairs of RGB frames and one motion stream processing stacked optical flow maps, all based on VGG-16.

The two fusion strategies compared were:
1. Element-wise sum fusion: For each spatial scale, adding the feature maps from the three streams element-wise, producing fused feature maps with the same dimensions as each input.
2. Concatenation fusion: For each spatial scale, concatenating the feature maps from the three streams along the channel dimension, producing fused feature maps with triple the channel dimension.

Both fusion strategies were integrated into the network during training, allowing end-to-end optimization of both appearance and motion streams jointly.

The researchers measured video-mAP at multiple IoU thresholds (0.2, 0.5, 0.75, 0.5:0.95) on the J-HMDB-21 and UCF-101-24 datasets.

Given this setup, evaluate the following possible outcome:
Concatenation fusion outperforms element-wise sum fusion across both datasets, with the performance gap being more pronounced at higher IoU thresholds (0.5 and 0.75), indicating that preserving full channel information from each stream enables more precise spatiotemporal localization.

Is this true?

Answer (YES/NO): NO